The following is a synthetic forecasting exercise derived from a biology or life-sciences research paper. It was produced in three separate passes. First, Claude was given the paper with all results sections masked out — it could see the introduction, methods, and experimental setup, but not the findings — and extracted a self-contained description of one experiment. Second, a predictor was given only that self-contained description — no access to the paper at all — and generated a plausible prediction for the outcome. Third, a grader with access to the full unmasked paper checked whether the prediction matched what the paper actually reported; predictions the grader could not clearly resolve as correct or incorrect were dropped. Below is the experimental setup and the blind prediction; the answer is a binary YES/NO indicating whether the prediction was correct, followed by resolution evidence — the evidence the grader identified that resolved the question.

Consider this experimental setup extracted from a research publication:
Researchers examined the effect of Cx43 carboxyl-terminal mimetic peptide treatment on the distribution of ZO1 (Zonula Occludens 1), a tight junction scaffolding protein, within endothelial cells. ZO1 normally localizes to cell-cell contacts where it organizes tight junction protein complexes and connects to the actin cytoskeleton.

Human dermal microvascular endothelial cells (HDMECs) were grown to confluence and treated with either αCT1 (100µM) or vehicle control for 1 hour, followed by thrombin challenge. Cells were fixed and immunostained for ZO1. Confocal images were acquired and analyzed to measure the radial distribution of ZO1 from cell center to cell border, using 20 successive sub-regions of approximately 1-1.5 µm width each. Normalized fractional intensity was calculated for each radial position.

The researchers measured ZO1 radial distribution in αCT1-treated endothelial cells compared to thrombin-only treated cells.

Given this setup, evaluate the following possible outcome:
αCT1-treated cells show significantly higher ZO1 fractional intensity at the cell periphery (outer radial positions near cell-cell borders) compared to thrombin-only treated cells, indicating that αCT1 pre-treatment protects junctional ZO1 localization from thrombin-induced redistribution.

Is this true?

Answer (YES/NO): YES